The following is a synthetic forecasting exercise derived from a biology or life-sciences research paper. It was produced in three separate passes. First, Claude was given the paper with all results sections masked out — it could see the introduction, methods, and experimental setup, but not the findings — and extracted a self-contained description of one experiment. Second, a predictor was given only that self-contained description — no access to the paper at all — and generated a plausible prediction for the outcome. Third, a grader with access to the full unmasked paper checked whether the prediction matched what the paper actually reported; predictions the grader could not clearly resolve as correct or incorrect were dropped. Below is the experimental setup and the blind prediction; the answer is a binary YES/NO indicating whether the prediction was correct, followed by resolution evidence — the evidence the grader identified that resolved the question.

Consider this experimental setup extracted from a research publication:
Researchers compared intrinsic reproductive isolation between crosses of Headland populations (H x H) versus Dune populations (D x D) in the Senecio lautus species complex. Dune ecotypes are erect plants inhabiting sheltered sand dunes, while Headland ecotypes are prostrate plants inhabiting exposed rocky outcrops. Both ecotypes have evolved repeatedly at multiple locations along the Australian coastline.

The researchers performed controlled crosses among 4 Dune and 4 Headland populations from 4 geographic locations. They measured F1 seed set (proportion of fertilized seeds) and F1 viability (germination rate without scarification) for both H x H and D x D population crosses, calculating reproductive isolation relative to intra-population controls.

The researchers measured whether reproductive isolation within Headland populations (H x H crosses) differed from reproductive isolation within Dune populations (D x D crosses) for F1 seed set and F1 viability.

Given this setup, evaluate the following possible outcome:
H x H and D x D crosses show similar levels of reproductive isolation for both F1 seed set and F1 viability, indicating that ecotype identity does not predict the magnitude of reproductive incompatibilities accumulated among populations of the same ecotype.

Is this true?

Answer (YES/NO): NO